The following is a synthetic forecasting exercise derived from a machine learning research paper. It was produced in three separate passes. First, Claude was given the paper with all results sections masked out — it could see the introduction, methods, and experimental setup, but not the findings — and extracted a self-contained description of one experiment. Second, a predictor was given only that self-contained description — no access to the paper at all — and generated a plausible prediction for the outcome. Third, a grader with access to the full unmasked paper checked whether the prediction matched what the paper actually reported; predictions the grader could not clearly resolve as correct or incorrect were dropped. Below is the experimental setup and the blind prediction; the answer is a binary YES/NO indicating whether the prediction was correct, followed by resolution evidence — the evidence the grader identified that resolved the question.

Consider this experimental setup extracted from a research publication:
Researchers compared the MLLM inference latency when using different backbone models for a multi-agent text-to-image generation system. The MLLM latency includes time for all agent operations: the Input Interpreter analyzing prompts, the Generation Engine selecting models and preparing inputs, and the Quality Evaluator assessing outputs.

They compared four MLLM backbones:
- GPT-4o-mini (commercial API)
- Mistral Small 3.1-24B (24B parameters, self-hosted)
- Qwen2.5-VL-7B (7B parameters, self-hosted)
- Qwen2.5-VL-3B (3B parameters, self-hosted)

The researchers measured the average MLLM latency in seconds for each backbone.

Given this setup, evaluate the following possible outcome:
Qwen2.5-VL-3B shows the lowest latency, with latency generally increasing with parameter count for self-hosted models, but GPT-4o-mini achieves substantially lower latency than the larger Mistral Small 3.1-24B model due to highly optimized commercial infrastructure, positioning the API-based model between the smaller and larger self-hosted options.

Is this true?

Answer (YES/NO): YES